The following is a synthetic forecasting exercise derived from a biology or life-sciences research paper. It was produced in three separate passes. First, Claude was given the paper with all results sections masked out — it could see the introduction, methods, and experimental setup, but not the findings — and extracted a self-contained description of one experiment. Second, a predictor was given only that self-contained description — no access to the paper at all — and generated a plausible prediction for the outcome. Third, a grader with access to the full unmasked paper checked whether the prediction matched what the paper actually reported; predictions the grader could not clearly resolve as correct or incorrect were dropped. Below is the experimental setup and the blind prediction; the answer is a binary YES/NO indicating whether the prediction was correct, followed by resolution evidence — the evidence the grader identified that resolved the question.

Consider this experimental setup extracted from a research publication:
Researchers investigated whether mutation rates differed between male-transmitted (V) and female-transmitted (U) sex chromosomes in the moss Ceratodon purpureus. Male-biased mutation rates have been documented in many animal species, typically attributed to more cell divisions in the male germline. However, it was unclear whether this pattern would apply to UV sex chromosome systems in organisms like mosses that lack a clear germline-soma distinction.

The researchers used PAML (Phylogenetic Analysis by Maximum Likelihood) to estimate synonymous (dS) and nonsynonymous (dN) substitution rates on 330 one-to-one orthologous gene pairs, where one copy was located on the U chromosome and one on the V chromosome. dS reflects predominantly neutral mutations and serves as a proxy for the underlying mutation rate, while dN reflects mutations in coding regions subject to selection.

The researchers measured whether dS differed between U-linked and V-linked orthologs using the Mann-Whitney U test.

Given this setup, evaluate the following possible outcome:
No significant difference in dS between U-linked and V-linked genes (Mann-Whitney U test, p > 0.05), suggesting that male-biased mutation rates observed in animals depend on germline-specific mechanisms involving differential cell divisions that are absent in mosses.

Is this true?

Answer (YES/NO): NO